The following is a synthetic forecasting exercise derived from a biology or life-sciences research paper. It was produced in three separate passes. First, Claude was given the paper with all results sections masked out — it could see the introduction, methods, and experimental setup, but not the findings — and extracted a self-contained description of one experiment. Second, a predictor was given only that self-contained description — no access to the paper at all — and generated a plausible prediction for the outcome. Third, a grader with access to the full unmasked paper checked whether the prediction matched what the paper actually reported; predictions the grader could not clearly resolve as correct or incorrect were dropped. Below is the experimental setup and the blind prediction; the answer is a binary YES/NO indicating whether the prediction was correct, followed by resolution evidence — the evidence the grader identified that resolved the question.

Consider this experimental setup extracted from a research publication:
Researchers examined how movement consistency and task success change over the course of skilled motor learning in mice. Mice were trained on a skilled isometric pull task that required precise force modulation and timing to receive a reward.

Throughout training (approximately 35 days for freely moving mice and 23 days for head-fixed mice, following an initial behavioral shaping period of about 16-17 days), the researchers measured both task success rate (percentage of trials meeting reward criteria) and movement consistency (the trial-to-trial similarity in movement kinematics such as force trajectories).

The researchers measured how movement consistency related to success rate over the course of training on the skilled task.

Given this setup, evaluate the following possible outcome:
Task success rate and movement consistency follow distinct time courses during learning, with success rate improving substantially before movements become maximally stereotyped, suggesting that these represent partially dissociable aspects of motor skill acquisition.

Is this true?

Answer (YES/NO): NO